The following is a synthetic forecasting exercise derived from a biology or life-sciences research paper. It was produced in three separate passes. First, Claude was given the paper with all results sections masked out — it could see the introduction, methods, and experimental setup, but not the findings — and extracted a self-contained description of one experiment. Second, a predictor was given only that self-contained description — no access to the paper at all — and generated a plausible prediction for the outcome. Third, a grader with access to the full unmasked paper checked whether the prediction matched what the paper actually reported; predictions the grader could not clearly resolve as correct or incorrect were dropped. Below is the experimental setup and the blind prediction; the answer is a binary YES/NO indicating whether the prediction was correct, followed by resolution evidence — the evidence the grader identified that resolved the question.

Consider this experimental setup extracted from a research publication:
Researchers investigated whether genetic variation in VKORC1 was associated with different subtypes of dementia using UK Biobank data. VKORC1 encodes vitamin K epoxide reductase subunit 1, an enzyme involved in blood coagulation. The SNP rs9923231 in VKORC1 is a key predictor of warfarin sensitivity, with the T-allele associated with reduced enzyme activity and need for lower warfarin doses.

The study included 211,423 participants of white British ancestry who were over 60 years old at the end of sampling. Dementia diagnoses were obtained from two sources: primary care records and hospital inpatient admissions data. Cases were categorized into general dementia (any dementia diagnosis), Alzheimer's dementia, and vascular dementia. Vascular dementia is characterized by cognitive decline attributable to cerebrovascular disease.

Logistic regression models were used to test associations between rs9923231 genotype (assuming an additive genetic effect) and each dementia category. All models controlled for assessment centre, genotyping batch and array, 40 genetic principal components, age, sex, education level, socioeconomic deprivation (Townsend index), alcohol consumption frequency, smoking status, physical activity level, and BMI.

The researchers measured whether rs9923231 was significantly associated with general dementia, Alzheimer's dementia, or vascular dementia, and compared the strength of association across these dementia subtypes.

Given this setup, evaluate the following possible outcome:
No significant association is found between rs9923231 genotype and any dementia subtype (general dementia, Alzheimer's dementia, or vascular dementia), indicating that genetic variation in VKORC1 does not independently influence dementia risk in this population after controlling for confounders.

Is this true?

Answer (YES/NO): NO